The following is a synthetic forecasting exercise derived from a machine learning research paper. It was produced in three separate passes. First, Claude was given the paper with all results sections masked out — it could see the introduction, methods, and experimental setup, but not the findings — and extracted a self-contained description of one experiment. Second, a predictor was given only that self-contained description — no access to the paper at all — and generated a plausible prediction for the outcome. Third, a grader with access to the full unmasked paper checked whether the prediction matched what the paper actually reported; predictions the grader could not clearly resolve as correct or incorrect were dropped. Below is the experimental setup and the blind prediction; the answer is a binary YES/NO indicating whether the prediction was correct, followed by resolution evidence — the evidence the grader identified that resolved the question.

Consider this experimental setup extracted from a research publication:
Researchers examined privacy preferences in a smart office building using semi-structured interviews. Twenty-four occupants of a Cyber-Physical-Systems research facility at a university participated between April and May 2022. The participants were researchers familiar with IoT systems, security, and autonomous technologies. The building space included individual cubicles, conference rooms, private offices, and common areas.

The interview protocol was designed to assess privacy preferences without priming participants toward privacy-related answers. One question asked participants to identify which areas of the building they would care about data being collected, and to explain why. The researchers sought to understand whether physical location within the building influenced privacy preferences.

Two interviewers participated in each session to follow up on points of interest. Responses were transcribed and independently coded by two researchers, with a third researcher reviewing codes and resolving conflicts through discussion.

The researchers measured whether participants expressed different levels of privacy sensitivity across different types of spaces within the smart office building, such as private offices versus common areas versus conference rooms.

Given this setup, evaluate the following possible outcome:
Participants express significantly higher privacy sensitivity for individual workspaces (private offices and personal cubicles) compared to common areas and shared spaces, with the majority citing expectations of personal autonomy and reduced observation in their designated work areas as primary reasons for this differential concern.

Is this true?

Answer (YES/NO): NO